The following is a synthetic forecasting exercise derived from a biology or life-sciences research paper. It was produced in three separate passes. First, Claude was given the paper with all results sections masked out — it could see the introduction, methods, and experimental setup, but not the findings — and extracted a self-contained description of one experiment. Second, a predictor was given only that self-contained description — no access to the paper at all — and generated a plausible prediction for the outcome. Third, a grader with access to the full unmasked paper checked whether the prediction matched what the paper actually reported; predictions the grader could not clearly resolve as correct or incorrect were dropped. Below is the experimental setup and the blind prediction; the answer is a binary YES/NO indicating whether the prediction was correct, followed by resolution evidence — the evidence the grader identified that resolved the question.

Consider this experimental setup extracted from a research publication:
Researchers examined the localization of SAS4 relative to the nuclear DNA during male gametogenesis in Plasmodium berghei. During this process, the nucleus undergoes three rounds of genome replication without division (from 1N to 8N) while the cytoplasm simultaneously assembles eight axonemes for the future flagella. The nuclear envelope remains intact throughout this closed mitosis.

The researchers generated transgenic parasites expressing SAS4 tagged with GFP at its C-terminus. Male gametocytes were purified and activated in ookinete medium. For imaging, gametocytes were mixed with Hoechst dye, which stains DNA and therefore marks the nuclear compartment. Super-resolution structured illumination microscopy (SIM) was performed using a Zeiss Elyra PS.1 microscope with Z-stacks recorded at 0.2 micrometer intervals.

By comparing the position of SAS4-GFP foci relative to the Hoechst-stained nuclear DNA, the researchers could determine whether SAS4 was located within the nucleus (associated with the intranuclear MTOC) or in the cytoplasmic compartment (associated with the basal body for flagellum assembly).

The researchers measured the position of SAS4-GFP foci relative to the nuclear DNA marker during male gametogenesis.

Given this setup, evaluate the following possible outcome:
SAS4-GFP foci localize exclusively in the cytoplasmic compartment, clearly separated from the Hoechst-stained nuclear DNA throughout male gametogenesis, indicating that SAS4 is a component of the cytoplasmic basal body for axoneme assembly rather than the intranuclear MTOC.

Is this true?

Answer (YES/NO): YES